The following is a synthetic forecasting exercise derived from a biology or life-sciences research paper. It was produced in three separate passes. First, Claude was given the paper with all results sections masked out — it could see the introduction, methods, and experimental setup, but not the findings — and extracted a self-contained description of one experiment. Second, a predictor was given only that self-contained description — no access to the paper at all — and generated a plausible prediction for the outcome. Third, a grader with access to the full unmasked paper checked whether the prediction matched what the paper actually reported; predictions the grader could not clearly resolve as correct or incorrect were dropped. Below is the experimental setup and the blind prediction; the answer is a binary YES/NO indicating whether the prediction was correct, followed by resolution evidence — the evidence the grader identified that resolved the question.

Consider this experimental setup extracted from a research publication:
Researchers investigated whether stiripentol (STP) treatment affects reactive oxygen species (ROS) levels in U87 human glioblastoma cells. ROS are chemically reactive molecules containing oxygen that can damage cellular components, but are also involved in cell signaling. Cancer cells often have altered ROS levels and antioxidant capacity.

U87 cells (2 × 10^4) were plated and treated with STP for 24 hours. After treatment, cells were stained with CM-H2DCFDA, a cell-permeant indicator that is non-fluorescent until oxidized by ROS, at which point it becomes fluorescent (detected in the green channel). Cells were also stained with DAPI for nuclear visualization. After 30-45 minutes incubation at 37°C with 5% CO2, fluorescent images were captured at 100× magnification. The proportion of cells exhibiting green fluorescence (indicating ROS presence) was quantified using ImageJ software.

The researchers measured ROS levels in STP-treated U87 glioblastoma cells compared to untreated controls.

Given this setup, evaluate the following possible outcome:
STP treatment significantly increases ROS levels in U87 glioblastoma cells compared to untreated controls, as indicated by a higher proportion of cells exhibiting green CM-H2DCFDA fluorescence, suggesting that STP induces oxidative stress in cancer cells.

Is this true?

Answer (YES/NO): YES